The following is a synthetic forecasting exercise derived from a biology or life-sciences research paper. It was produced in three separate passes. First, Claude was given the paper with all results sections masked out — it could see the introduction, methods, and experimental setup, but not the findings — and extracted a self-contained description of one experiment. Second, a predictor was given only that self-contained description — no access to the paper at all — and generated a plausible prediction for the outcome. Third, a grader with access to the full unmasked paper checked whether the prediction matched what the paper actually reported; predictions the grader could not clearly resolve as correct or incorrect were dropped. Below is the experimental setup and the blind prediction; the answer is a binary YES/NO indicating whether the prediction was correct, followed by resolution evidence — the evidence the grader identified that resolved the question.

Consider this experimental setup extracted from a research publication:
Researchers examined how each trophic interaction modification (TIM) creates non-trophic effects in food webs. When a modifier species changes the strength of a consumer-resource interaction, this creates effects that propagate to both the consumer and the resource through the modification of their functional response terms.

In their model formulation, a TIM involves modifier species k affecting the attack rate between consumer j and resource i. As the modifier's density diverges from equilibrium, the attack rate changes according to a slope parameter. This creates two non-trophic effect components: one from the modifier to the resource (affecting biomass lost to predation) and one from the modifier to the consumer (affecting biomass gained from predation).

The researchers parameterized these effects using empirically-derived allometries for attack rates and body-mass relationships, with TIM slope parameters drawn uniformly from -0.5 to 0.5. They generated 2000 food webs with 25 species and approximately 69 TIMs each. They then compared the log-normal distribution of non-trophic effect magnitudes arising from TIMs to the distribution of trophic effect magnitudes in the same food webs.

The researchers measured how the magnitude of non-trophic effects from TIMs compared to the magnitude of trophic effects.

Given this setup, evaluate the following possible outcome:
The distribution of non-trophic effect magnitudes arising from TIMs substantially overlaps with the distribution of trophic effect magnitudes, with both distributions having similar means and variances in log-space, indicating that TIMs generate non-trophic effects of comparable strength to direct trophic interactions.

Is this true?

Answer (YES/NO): YES